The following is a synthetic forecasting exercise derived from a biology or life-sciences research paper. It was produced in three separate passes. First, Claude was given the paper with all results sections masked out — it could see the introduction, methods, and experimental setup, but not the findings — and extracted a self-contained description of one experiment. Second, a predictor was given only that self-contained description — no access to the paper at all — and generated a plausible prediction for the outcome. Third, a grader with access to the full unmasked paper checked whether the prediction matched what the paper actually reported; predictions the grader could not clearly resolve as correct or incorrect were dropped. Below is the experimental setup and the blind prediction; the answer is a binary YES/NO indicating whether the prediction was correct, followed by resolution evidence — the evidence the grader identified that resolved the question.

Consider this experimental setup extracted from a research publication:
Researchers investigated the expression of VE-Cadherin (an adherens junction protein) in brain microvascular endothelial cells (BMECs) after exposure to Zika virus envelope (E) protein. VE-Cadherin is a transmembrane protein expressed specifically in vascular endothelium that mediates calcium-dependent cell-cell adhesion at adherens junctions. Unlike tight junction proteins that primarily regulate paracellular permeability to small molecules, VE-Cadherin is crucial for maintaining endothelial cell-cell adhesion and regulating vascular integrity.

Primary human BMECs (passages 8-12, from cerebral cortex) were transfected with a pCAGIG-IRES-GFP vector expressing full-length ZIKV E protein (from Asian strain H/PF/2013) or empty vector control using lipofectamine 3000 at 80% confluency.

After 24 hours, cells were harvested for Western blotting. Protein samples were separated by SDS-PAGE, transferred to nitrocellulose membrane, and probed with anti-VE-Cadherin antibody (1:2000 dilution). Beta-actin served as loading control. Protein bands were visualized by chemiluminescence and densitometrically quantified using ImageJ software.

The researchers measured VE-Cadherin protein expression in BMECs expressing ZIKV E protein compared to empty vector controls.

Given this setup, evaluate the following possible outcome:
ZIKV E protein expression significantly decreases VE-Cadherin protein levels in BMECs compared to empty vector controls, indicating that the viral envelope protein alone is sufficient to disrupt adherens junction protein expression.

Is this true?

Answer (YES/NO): YES